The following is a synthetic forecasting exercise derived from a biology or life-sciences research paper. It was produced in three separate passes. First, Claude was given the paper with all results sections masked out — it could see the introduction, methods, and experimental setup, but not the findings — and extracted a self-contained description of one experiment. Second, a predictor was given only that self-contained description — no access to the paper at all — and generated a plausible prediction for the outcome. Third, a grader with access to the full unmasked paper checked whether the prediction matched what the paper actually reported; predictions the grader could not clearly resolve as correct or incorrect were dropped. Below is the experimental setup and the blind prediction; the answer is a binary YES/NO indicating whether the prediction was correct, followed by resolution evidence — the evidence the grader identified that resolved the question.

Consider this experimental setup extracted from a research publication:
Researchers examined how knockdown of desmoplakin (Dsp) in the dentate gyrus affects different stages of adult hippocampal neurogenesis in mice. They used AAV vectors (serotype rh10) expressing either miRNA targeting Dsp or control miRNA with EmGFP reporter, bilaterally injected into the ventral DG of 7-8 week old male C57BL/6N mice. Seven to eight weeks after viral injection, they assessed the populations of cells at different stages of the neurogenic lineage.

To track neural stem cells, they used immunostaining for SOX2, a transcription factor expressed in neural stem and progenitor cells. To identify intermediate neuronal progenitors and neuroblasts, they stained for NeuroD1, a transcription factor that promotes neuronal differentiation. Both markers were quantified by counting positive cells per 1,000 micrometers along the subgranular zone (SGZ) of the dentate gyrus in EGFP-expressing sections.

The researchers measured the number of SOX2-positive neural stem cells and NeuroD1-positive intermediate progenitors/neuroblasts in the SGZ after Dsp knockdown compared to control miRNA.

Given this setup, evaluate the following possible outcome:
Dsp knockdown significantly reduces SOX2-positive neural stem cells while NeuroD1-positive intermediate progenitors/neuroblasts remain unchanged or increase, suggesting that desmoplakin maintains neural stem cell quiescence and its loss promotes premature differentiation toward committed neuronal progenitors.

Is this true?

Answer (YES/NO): NO